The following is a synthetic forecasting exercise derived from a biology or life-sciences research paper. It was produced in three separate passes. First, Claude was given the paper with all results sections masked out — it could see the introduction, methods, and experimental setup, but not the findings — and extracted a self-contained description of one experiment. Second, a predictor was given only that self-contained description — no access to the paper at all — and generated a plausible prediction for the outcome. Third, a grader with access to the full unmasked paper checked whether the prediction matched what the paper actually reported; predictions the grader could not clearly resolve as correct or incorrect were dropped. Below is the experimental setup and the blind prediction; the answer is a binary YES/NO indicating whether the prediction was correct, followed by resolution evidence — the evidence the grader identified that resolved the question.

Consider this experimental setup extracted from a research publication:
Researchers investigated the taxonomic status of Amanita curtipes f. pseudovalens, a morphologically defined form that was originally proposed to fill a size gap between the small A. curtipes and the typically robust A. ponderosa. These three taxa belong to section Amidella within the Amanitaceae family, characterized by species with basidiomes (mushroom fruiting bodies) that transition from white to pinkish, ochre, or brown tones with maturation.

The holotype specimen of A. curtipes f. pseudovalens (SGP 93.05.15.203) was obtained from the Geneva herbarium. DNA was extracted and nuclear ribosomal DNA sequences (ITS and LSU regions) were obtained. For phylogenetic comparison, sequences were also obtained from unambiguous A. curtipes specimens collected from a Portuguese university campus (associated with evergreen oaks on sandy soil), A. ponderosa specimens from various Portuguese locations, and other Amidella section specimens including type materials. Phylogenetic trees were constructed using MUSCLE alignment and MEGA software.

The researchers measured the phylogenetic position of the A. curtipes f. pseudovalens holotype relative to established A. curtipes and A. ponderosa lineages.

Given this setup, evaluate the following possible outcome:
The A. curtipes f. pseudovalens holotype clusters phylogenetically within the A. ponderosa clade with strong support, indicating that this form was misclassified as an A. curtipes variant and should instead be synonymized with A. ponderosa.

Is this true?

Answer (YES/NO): NO